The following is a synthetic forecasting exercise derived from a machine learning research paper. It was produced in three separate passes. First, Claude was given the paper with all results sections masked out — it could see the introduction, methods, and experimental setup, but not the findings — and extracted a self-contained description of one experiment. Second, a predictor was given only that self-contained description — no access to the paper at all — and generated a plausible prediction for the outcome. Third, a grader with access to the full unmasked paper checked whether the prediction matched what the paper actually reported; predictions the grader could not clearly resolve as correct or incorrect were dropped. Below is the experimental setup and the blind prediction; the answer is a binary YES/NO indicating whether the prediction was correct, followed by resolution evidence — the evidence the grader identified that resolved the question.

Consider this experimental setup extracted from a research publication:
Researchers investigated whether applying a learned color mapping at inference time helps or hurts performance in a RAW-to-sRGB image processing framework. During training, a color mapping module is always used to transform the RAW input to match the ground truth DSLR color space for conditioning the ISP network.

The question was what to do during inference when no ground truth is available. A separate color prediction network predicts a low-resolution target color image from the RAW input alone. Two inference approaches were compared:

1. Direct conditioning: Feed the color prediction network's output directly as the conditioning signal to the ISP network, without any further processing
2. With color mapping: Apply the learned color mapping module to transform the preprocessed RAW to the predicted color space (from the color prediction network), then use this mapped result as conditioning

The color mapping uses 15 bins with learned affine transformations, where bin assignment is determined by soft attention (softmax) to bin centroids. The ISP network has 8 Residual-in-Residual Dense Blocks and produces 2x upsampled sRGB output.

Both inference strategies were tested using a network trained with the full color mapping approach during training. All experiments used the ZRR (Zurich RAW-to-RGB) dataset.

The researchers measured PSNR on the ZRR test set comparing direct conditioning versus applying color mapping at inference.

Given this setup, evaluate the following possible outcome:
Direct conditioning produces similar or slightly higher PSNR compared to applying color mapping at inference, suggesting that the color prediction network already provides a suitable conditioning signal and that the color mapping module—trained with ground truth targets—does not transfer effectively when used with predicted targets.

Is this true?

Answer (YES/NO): NO